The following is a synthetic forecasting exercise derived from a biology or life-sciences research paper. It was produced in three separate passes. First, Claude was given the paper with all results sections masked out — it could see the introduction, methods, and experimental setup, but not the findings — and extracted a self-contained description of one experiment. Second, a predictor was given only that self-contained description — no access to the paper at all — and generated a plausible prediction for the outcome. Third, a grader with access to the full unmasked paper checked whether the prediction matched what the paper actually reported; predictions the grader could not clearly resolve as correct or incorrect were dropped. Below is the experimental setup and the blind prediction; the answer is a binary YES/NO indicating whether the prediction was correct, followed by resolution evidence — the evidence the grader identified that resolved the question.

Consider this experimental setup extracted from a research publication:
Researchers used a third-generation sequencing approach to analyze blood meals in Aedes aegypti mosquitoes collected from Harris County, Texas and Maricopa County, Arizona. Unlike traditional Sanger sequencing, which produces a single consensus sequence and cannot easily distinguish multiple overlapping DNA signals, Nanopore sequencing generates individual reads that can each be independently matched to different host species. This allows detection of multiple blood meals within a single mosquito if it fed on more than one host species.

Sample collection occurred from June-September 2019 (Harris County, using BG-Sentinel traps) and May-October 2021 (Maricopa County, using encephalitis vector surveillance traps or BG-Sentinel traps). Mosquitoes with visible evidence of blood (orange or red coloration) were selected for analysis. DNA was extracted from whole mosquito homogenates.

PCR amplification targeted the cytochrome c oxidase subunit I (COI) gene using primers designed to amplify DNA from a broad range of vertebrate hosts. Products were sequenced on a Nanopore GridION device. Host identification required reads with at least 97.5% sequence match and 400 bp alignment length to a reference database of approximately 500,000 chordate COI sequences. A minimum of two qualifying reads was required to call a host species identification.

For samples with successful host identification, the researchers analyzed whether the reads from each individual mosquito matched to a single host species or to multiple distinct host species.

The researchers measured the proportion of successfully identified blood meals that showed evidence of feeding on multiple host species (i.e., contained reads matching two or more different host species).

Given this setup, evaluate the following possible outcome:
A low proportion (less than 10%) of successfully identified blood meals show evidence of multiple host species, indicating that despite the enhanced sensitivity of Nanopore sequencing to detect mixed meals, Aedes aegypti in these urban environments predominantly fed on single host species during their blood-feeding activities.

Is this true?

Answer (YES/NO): NO